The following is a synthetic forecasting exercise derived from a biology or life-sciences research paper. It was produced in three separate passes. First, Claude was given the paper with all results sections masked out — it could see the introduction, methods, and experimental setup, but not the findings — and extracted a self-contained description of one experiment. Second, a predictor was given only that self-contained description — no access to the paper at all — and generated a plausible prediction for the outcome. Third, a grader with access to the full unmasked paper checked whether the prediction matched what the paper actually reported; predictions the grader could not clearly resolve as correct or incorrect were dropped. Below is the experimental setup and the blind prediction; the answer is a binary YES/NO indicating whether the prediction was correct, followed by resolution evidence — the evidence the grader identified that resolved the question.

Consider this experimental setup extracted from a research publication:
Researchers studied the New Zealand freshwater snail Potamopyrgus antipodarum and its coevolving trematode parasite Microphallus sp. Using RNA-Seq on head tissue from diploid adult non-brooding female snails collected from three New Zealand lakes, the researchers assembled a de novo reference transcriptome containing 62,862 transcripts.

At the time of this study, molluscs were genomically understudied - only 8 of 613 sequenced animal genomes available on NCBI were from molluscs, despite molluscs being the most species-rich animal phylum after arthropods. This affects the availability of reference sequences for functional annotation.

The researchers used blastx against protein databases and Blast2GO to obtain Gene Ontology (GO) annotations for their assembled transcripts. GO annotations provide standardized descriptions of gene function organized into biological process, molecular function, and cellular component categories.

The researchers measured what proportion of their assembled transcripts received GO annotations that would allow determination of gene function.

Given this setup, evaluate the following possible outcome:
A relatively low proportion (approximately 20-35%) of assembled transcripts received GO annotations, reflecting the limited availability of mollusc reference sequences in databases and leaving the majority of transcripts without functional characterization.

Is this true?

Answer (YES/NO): YES